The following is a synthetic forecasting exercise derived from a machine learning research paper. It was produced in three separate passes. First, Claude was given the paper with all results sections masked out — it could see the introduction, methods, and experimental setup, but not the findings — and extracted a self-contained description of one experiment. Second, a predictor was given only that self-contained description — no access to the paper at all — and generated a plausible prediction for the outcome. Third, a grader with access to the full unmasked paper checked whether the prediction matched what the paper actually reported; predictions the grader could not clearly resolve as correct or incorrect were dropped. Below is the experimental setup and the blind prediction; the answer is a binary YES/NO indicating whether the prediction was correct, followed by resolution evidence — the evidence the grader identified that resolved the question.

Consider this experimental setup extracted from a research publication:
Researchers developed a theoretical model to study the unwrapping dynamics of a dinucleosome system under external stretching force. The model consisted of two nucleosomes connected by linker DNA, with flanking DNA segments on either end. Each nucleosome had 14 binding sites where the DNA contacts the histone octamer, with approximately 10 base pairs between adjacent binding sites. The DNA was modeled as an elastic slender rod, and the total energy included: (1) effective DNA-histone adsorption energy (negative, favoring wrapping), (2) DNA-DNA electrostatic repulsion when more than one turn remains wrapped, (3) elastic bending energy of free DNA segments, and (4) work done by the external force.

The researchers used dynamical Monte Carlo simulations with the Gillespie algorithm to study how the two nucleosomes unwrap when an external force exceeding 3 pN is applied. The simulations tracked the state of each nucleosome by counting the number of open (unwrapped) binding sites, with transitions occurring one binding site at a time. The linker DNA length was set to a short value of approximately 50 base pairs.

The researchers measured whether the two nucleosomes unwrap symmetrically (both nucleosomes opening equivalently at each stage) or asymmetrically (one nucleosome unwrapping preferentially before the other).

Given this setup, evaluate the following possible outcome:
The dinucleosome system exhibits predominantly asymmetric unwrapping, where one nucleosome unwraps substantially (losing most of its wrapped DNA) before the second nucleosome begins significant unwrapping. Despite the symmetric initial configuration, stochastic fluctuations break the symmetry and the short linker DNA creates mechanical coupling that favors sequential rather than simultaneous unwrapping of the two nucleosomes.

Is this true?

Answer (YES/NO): NO